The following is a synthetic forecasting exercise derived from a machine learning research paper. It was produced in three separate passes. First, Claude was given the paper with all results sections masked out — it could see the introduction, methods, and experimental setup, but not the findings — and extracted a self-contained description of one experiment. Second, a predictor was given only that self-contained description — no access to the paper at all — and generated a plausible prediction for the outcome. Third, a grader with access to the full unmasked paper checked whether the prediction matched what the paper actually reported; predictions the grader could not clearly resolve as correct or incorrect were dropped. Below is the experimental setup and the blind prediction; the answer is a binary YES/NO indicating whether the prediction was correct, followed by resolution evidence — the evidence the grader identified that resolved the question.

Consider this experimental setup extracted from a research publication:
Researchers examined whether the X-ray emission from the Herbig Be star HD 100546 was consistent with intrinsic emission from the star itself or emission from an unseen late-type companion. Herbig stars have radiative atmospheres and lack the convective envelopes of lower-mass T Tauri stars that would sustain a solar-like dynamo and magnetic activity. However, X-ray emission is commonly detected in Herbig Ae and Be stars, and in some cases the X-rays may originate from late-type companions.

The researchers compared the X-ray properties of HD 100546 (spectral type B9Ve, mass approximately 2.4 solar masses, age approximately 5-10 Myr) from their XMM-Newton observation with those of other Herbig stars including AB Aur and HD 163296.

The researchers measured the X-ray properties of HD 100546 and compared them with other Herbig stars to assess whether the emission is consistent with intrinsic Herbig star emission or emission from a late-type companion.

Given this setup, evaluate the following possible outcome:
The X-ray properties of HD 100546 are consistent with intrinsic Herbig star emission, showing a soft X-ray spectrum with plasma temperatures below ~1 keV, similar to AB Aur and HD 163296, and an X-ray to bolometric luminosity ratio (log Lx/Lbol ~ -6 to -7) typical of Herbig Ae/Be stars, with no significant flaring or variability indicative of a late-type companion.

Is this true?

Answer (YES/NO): YES